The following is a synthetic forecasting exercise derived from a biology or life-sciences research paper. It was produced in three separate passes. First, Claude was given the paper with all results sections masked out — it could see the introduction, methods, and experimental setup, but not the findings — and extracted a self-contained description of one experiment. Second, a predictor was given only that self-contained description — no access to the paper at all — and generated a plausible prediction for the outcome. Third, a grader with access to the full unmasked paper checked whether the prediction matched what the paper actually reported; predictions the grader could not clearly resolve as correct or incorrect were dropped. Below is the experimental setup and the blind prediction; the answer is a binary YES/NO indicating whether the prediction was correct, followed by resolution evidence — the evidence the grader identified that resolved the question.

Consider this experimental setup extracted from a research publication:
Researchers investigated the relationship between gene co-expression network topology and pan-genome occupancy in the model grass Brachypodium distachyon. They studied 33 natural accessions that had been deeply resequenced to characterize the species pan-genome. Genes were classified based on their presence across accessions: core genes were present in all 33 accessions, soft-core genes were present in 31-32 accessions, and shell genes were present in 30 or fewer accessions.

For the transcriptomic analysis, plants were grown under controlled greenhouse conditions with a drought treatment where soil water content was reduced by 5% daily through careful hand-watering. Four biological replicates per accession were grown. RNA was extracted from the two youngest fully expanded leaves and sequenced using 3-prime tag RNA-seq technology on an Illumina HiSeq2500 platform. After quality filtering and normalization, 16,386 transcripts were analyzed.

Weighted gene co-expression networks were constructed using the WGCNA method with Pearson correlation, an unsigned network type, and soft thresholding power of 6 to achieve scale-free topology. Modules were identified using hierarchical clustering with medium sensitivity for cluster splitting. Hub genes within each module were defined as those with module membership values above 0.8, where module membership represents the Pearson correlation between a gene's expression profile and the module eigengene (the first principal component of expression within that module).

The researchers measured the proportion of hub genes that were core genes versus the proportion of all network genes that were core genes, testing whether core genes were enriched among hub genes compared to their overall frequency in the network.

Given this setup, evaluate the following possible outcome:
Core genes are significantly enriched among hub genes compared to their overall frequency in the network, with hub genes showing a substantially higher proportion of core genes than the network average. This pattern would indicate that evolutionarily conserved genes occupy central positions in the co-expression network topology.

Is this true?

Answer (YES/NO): NO